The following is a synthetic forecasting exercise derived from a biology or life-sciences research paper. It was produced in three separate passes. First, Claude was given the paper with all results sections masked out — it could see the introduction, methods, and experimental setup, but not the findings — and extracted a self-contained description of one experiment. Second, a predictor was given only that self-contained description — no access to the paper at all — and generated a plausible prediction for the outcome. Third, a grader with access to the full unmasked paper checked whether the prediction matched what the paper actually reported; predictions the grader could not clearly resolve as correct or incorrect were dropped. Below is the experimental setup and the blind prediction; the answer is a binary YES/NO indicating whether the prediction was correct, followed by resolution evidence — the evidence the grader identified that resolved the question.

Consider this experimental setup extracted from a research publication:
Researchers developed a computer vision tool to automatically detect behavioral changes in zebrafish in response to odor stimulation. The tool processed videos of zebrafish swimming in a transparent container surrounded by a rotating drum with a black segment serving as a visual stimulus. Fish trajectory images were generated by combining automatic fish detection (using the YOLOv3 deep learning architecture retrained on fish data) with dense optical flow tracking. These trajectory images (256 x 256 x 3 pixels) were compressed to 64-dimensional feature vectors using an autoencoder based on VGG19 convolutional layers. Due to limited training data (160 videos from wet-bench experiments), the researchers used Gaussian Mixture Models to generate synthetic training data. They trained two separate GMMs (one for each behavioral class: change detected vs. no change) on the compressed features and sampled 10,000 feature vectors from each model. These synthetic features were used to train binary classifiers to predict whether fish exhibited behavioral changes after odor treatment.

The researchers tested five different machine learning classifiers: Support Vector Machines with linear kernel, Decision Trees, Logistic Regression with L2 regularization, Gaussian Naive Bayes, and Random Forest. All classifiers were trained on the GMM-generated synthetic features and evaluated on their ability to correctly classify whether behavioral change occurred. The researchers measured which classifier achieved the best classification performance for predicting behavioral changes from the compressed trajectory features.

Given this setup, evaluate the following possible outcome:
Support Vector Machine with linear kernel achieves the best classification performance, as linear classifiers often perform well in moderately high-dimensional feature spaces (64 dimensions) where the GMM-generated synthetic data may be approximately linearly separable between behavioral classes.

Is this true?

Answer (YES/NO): NO